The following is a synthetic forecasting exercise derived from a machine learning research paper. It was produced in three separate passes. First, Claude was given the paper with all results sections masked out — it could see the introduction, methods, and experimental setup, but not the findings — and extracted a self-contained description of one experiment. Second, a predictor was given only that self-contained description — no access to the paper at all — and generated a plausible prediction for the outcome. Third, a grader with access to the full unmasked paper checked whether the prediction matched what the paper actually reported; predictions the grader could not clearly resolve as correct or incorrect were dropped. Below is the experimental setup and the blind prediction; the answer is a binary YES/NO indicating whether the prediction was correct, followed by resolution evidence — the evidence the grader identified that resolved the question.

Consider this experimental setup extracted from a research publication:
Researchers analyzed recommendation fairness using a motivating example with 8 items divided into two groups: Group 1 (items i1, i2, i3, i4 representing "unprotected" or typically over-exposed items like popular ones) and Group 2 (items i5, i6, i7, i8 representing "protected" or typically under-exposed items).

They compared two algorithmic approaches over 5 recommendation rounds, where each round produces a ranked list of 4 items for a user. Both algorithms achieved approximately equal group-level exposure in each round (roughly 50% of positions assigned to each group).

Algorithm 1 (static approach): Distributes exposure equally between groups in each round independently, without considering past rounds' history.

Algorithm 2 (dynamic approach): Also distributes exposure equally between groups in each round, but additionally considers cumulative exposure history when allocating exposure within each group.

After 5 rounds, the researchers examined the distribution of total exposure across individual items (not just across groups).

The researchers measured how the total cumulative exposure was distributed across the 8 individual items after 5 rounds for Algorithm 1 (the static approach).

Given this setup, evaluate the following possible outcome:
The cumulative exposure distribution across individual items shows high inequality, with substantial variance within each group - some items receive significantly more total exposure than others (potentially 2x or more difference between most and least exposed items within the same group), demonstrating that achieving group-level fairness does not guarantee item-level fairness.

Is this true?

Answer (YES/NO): YES